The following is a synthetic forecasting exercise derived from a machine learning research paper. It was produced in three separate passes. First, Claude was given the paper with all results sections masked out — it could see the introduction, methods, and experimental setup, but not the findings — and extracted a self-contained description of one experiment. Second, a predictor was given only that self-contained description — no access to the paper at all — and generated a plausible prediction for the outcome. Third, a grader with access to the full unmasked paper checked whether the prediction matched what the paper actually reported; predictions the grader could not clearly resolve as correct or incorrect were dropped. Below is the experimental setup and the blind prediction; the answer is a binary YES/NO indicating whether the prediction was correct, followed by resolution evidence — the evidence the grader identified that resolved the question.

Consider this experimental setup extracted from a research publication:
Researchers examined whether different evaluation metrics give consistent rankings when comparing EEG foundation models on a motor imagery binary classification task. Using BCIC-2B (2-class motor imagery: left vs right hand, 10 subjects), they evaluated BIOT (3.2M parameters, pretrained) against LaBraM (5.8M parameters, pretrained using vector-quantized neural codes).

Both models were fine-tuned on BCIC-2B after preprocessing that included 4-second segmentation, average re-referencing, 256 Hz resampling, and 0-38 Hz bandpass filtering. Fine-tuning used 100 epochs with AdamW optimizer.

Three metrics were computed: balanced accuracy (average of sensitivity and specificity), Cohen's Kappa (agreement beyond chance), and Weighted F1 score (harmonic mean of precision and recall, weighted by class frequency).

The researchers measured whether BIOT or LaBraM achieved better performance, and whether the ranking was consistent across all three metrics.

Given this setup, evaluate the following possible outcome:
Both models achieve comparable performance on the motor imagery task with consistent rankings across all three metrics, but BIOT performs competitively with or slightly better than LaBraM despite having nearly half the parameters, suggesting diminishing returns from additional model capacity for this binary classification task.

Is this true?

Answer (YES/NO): NO